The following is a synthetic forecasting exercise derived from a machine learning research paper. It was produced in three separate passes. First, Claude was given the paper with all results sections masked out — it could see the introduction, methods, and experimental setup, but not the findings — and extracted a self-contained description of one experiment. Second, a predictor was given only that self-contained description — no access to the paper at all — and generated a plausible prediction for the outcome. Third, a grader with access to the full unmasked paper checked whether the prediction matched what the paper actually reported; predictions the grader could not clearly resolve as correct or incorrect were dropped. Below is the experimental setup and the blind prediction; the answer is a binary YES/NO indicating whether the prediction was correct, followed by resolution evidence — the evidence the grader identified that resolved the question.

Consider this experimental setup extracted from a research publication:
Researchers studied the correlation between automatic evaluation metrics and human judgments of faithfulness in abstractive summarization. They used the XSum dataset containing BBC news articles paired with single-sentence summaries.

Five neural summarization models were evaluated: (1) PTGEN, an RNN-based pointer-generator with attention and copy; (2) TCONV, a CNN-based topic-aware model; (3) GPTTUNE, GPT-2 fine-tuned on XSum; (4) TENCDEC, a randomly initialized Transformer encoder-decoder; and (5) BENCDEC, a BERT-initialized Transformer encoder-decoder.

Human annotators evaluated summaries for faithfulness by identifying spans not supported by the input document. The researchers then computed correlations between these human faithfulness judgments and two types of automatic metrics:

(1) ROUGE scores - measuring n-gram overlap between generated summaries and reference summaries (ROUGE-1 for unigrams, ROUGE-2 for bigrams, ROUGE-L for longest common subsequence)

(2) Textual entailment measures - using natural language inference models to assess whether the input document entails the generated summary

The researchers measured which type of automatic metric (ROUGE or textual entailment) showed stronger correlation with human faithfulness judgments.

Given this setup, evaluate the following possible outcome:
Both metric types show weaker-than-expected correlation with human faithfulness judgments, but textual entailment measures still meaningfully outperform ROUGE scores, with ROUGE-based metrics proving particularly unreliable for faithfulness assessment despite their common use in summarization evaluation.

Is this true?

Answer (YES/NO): NO